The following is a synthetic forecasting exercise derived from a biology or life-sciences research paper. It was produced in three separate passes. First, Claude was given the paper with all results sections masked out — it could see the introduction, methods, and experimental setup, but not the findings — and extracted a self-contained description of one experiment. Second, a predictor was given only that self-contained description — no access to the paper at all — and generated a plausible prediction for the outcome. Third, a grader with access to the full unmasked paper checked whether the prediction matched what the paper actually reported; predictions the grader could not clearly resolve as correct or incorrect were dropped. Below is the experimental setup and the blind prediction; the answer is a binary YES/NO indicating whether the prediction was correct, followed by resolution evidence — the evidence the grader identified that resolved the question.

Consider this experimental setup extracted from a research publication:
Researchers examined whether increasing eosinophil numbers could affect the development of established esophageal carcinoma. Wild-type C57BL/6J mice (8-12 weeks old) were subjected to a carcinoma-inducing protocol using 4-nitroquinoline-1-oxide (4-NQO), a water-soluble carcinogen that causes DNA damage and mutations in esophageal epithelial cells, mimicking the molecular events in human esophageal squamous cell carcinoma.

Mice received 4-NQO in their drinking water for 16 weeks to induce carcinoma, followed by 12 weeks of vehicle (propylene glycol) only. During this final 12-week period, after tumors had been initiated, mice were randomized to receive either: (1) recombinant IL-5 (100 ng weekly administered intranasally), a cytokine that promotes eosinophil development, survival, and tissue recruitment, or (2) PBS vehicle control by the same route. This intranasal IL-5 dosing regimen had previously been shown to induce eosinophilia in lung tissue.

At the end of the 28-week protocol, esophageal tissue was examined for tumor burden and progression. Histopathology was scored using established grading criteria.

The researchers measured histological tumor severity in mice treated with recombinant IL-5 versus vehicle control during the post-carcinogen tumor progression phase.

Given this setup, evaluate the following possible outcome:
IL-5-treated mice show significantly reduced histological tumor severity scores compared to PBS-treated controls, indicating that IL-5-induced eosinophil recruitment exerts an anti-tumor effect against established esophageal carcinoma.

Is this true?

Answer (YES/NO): YES